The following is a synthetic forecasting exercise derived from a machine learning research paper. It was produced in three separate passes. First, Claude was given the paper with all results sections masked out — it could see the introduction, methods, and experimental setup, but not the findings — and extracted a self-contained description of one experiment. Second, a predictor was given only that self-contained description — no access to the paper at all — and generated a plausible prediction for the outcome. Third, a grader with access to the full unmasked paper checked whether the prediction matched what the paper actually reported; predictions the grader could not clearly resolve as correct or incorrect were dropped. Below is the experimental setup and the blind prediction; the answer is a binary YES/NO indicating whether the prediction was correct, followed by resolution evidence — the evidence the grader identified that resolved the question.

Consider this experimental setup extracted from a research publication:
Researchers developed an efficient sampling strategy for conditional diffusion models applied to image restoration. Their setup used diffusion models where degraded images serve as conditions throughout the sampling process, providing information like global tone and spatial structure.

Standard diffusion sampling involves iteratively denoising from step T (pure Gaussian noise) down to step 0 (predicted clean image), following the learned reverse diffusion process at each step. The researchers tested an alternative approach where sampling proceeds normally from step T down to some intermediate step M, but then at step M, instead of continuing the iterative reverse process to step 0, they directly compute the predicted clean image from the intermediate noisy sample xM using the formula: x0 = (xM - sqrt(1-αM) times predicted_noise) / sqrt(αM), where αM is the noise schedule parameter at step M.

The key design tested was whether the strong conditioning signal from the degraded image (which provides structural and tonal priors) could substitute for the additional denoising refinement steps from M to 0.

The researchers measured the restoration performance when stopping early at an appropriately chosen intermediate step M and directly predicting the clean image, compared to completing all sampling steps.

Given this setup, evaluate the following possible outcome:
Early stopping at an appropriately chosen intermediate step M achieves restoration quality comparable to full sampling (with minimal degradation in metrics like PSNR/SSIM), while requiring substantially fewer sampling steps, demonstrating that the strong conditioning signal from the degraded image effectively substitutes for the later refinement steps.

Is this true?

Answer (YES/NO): YES